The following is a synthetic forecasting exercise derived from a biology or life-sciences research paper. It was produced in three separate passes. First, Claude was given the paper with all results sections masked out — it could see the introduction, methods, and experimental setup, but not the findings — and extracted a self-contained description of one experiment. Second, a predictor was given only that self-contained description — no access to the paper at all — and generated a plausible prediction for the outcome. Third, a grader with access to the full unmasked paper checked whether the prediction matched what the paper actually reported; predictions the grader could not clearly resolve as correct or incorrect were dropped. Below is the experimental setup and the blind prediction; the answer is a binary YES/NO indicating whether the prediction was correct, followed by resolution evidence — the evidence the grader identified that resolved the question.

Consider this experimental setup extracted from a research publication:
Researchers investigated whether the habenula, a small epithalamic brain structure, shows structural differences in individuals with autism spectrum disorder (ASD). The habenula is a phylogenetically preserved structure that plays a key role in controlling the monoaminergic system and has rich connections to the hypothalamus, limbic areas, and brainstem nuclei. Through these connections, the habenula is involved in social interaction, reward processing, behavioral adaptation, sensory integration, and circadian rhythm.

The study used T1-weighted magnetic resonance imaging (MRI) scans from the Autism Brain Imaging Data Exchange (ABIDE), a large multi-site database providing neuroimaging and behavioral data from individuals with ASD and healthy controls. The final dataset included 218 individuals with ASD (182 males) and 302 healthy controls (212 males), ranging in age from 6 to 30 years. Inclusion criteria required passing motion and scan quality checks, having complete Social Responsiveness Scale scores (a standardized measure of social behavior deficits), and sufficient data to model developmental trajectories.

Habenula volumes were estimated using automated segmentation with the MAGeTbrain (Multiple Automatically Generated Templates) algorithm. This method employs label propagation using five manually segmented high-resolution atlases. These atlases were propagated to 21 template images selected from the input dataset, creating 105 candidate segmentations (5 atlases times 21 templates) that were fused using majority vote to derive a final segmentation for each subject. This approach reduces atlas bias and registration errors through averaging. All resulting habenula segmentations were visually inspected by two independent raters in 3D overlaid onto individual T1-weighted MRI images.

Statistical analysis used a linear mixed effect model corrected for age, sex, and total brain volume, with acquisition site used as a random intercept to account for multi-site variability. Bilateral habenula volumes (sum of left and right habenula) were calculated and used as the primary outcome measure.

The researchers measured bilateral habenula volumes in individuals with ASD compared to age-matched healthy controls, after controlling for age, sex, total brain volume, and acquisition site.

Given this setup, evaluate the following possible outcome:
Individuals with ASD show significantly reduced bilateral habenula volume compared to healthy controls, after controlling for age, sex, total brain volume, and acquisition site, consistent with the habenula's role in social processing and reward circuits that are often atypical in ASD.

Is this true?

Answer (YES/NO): NO